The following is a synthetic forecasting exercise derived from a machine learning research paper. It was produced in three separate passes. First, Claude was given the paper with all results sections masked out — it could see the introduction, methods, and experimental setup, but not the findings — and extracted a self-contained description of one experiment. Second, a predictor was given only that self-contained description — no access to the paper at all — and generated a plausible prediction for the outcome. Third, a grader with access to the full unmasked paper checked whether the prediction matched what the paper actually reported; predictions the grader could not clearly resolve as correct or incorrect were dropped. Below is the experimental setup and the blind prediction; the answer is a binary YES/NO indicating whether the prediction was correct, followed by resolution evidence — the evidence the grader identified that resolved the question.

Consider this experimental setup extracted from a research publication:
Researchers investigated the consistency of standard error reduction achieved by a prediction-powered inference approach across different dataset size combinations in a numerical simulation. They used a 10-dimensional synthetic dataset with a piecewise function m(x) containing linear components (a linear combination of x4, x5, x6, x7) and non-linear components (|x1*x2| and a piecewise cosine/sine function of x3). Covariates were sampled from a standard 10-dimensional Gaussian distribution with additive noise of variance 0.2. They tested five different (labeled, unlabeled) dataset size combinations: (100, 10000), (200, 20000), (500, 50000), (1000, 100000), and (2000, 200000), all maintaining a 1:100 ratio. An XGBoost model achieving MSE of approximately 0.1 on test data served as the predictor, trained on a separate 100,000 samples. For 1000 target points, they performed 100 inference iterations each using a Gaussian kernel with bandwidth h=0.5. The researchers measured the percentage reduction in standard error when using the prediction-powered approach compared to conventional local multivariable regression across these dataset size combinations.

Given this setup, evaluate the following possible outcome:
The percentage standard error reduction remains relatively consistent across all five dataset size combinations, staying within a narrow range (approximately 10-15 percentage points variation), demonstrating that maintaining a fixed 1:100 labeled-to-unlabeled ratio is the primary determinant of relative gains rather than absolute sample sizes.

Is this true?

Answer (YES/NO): YES